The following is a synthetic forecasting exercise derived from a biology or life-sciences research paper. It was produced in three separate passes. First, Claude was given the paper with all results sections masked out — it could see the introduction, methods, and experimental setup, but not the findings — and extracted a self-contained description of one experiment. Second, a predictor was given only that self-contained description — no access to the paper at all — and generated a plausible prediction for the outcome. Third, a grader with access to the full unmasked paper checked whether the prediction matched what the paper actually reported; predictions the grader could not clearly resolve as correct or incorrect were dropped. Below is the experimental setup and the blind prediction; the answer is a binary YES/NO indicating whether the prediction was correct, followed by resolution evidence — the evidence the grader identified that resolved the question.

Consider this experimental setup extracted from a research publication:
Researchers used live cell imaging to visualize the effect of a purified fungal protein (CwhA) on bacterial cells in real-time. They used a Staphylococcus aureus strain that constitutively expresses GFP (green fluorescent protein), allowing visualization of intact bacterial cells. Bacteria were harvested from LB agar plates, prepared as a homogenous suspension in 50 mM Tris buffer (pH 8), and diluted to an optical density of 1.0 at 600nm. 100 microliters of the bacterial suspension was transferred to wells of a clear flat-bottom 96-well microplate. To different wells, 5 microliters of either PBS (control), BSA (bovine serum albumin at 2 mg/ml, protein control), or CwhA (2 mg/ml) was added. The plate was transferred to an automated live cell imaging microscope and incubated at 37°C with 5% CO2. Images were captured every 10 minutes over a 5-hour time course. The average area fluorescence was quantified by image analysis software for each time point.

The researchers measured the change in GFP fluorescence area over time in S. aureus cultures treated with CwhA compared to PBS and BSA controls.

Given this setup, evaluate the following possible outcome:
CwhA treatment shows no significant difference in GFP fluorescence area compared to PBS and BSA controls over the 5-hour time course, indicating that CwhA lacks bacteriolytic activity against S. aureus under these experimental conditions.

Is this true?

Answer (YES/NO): NO